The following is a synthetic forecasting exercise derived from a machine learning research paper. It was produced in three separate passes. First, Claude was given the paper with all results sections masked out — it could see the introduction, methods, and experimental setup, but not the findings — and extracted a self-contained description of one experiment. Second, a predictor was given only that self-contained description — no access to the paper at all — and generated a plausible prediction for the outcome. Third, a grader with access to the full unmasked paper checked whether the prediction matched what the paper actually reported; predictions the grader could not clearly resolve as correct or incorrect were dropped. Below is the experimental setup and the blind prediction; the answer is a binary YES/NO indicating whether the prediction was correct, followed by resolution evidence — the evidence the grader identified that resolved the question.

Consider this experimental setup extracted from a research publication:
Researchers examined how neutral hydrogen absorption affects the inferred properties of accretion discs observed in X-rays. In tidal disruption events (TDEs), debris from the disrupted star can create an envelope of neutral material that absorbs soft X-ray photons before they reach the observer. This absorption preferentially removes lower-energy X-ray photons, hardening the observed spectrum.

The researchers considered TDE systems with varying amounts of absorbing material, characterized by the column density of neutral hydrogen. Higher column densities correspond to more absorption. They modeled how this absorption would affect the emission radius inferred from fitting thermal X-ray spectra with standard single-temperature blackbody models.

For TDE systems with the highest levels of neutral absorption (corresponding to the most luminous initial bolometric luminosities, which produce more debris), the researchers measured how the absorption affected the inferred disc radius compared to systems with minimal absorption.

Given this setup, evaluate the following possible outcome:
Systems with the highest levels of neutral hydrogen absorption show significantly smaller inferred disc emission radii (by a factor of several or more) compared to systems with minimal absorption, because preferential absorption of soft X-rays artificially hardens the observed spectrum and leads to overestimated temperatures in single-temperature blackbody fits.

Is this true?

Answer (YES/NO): YES